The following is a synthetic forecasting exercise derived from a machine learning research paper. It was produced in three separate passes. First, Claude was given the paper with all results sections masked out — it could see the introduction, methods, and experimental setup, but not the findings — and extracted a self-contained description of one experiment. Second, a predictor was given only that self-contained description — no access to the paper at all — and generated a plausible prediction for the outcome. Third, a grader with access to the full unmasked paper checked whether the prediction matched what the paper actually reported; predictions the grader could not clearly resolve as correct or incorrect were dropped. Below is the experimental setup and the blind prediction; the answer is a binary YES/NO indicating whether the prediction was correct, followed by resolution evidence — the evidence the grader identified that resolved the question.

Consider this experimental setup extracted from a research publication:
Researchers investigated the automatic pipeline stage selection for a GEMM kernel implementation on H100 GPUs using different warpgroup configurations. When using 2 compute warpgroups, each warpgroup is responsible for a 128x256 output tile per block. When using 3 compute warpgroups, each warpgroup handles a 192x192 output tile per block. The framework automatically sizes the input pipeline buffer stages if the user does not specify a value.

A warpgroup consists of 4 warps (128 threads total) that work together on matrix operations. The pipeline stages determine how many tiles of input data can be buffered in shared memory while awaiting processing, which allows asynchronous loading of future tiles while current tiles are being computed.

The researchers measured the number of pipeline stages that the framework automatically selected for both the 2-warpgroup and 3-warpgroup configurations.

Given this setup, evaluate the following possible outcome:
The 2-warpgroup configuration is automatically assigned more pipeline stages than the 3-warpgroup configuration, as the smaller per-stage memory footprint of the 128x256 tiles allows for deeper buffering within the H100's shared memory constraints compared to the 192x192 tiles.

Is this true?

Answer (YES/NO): NO